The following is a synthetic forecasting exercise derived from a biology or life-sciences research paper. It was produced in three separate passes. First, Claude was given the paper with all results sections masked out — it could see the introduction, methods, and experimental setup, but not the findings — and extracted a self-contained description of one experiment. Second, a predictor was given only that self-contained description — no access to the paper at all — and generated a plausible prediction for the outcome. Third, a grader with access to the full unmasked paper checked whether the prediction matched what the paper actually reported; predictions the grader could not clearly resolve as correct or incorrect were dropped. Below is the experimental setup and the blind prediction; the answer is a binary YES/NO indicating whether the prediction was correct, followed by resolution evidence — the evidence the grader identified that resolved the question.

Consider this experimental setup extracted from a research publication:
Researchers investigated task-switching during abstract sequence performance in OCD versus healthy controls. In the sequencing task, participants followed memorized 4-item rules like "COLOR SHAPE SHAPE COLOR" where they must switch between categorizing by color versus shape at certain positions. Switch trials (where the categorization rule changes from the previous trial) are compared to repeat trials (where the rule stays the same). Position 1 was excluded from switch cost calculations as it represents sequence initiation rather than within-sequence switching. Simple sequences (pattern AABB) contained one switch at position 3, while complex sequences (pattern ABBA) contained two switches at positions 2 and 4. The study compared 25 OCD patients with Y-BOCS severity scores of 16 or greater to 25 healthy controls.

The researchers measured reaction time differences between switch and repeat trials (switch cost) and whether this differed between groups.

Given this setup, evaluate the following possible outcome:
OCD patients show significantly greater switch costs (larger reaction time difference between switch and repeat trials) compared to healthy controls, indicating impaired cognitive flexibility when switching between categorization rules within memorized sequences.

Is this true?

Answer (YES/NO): NO